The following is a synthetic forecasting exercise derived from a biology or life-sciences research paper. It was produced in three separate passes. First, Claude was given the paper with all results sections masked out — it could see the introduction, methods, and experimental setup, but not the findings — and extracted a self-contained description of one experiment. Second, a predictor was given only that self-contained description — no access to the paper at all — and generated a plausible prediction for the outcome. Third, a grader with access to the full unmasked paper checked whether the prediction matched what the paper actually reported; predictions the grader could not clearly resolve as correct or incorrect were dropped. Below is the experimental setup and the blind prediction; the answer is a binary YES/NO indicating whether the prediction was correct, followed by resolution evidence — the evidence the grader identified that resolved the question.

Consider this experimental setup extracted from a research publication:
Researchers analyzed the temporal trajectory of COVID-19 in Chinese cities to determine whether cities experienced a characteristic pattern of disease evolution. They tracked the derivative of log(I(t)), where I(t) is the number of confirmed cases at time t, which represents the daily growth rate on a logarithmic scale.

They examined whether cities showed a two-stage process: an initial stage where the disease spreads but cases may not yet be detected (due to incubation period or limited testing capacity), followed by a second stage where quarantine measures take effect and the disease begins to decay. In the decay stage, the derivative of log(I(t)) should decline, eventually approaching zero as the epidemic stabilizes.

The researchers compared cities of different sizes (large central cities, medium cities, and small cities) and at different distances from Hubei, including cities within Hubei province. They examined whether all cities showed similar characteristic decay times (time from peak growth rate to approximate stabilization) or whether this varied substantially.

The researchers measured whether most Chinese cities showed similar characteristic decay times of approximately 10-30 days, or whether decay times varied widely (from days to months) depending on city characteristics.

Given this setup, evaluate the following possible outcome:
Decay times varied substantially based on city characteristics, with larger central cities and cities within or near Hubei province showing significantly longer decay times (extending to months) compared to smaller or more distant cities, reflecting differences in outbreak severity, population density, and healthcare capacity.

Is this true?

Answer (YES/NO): NO